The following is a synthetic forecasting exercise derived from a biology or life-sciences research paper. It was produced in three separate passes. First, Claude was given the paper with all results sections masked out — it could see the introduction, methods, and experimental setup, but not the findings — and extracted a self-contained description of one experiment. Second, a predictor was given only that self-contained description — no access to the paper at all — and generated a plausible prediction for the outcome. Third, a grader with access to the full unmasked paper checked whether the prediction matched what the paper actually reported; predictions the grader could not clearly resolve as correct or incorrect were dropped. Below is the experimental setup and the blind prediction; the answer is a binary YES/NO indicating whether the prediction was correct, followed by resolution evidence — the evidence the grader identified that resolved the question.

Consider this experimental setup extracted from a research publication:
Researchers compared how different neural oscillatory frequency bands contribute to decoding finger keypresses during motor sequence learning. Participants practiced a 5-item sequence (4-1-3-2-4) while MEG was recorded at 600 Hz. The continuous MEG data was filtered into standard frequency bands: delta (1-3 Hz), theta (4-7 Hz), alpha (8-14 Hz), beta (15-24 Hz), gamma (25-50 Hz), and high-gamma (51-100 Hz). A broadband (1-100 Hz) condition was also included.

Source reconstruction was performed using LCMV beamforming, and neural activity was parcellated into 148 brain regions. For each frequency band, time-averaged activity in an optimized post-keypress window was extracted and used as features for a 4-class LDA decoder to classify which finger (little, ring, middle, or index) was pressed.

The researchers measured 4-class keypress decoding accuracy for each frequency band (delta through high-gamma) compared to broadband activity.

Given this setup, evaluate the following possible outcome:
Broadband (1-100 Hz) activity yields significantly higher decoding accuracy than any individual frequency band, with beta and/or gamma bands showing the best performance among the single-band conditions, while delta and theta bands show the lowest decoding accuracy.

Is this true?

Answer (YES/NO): NO